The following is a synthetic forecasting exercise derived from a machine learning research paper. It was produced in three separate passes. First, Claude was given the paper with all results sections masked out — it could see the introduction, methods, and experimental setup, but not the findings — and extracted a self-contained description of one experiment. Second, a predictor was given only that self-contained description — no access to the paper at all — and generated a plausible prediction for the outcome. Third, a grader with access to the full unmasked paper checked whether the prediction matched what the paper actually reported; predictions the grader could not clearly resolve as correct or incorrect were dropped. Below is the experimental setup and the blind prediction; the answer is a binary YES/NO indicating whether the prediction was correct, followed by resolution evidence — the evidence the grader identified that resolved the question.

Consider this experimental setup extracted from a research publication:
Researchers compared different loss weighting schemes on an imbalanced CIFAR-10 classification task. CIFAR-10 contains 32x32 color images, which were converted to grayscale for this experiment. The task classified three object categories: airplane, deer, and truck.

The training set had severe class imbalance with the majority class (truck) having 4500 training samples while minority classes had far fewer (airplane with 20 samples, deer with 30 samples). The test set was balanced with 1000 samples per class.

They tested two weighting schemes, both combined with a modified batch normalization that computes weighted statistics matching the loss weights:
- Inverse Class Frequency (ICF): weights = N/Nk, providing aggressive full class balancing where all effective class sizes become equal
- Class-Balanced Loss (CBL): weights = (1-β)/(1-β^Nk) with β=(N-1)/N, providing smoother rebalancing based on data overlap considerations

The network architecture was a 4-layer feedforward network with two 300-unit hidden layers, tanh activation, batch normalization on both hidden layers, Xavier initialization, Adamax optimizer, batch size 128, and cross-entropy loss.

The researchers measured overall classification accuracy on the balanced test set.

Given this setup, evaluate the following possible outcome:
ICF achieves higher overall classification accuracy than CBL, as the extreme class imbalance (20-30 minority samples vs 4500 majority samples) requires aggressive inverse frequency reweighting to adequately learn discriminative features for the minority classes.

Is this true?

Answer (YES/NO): YES